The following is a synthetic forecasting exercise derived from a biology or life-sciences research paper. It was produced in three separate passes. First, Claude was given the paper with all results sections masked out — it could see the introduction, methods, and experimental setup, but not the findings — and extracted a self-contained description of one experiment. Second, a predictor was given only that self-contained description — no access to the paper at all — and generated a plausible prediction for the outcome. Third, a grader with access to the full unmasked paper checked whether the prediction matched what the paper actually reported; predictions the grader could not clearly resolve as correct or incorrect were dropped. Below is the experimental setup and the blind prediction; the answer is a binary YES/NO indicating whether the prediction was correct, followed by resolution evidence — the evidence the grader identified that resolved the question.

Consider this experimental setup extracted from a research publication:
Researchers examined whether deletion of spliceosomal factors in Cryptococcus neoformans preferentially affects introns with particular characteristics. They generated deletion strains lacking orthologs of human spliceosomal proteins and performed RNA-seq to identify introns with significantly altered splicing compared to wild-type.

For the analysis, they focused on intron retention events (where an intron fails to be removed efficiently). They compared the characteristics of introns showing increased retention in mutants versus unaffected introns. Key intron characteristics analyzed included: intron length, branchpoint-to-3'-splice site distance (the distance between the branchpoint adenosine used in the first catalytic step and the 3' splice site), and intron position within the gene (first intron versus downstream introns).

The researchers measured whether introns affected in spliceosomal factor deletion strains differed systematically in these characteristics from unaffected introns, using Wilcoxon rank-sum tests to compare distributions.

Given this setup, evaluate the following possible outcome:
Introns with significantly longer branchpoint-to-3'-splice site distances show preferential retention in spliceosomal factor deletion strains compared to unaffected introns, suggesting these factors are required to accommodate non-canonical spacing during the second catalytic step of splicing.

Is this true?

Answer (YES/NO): NO